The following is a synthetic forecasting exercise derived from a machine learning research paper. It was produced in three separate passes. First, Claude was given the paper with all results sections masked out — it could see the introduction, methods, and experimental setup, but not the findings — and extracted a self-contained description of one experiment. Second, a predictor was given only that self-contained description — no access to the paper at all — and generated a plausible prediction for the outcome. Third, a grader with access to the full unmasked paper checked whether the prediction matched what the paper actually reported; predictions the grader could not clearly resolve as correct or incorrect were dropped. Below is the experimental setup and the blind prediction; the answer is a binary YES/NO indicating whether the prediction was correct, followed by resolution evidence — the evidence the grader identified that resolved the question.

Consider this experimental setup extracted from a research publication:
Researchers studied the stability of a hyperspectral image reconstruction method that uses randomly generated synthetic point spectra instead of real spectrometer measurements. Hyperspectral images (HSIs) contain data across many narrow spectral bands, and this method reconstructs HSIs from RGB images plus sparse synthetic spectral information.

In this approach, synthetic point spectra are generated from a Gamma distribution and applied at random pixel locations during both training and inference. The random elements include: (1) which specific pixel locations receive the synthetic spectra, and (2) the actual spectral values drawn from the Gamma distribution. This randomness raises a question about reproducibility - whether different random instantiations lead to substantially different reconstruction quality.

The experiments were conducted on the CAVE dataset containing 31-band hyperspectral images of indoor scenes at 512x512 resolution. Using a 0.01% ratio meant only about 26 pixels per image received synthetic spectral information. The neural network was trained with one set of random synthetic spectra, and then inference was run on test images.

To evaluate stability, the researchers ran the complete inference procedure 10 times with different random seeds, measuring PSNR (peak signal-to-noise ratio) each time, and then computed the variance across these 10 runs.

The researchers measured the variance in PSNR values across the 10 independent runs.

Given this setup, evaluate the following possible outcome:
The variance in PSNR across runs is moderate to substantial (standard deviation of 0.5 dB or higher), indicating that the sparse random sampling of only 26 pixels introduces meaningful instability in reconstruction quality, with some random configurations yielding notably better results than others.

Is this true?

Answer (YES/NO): NO